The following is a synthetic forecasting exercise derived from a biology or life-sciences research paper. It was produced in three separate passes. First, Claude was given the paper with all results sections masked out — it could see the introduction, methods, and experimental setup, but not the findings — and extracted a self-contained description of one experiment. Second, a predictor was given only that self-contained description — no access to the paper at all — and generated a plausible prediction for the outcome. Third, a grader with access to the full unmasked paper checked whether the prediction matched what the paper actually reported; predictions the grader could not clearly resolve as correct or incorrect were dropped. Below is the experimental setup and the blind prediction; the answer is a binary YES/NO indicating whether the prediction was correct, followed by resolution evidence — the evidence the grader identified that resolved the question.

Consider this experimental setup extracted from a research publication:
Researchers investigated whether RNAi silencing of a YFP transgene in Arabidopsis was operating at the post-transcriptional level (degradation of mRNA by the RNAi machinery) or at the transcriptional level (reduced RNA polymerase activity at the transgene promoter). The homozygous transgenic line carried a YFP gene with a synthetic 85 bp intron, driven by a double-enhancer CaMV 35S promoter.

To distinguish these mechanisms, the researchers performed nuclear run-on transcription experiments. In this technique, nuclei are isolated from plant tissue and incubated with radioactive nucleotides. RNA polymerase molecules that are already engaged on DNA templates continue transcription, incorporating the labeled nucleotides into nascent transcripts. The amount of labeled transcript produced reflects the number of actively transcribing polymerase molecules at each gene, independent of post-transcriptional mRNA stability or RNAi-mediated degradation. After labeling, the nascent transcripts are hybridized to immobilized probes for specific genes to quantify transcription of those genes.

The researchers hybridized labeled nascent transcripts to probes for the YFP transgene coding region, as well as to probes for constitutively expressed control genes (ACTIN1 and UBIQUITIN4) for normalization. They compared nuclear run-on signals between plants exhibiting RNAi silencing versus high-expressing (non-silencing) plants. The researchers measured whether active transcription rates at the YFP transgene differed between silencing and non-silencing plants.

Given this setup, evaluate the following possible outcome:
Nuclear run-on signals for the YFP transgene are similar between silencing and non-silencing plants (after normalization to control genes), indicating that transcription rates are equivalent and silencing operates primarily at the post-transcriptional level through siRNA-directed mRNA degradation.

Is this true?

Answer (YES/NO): YES